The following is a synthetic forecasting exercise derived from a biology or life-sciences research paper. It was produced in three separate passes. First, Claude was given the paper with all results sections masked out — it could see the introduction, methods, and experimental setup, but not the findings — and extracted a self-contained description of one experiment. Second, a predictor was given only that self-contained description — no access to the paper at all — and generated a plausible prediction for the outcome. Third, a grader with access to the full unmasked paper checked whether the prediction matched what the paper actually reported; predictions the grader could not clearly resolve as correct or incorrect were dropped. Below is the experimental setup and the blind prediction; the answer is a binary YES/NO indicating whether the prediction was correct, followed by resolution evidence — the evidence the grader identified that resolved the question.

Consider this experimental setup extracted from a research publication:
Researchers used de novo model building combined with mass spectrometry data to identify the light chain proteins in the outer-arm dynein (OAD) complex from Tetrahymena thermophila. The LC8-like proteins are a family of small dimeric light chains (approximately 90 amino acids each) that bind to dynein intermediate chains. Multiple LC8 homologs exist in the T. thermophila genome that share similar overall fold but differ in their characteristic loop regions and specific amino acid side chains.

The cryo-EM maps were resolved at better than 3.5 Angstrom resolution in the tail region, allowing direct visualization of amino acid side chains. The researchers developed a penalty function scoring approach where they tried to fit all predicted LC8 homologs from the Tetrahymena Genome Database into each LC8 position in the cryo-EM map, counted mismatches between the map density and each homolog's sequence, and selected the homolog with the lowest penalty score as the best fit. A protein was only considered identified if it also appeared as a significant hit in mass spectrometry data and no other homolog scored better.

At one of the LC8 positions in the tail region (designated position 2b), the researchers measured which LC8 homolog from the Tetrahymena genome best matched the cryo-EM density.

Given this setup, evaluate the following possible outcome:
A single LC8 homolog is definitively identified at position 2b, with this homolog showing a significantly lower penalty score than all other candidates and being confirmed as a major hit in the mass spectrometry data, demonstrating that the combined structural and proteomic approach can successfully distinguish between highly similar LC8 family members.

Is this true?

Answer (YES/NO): YES